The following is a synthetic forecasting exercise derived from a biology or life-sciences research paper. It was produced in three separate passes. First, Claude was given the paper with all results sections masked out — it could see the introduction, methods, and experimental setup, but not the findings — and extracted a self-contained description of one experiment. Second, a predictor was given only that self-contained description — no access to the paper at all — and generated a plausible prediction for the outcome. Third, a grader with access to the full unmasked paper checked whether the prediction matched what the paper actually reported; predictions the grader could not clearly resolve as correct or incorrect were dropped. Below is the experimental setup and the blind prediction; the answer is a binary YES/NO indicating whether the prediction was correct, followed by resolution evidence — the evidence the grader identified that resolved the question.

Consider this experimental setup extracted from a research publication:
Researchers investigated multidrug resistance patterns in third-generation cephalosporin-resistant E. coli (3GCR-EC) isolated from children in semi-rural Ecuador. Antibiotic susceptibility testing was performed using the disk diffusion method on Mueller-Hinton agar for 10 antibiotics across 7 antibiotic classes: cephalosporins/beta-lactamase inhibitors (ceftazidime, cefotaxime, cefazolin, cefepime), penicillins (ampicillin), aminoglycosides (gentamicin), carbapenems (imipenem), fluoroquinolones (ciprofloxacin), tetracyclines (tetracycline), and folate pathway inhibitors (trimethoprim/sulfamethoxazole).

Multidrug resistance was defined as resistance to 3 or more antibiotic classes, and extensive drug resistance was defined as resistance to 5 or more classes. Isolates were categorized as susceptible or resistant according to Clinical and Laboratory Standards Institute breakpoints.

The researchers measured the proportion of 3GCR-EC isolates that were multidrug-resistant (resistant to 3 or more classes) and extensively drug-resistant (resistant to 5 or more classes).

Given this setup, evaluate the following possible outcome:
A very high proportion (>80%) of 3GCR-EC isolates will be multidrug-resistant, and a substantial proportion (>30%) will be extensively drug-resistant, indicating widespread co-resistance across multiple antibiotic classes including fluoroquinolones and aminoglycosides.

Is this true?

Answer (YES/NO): YES